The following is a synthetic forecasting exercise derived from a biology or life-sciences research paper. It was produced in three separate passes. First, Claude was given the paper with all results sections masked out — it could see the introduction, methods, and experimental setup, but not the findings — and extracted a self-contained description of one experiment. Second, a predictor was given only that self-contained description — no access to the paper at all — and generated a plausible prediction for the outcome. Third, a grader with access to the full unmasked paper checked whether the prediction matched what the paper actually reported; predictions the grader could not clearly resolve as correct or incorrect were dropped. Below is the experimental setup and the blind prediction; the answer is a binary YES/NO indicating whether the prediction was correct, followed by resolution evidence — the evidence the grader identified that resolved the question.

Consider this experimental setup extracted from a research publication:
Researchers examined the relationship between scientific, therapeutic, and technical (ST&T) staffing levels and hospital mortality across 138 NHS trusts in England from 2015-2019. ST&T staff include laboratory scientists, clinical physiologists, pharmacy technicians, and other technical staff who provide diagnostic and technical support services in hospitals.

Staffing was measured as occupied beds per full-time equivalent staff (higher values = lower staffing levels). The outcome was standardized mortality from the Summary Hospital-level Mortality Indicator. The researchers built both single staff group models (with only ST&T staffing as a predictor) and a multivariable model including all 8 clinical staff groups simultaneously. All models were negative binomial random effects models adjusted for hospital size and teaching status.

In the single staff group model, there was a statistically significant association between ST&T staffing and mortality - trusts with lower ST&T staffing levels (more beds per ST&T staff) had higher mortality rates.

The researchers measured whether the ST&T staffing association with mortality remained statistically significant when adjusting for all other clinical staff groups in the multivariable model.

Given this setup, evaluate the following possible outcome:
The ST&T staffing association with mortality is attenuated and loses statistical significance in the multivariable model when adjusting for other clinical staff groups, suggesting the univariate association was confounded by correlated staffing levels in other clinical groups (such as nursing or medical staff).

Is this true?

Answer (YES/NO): YES